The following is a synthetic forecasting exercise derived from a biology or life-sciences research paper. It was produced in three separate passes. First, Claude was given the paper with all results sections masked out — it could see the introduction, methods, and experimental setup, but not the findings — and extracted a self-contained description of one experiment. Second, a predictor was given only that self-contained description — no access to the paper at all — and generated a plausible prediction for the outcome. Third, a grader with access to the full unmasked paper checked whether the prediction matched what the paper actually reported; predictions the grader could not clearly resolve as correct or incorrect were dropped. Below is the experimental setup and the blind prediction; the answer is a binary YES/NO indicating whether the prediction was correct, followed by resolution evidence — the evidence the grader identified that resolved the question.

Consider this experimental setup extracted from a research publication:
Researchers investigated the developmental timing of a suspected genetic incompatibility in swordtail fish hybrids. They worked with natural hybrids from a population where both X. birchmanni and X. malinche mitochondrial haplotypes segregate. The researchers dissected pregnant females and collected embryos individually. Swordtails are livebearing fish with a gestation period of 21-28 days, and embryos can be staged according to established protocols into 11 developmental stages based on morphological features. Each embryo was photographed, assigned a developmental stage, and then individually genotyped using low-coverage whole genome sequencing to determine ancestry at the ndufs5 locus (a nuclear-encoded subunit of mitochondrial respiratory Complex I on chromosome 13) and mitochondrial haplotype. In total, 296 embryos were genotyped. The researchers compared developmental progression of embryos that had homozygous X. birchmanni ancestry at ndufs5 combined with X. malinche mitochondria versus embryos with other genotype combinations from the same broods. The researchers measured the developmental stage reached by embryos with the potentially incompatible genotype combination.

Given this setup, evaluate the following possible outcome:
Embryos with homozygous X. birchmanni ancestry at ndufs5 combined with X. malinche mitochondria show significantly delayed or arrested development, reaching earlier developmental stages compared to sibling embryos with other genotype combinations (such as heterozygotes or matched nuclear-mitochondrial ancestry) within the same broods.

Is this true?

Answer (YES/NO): YES